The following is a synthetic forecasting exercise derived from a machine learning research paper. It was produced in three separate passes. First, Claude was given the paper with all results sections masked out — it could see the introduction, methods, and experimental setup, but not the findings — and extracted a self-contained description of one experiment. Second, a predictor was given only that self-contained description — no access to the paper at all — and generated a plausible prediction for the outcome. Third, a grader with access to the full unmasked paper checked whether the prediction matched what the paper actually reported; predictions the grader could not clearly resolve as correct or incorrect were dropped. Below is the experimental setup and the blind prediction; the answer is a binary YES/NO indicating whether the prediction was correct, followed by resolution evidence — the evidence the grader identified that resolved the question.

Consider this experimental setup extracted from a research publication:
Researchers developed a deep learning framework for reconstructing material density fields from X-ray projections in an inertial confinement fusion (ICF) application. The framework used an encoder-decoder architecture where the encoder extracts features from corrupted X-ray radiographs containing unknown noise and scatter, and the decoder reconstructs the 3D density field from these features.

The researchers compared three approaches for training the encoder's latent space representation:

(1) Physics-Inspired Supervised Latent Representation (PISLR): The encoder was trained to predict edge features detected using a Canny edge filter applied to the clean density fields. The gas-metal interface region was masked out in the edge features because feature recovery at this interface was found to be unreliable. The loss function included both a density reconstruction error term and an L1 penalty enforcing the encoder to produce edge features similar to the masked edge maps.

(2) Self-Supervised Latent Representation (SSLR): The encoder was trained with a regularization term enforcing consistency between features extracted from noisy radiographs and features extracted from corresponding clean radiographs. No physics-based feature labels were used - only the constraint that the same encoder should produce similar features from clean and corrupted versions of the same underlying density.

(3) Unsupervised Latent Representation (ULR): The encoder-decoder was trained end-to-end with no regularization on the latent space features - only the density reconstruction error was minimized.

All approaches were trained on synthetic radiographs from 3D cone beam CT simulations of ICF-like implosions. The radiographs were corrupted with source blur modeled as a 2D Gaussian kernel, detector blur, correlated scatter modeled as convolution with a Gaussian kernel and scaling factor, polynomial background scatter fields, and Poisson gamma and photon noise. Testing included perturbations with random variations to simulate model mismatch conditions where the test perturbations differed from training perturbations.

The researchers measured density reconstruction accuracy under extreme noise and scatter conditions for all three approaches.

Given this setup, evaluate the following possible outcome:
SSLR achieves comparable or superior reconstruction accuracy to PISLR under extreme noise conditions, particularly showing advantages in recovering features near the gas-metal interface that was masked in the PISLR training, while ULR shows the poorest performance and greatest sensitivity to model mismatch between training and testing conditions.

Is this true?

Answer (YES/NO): NO